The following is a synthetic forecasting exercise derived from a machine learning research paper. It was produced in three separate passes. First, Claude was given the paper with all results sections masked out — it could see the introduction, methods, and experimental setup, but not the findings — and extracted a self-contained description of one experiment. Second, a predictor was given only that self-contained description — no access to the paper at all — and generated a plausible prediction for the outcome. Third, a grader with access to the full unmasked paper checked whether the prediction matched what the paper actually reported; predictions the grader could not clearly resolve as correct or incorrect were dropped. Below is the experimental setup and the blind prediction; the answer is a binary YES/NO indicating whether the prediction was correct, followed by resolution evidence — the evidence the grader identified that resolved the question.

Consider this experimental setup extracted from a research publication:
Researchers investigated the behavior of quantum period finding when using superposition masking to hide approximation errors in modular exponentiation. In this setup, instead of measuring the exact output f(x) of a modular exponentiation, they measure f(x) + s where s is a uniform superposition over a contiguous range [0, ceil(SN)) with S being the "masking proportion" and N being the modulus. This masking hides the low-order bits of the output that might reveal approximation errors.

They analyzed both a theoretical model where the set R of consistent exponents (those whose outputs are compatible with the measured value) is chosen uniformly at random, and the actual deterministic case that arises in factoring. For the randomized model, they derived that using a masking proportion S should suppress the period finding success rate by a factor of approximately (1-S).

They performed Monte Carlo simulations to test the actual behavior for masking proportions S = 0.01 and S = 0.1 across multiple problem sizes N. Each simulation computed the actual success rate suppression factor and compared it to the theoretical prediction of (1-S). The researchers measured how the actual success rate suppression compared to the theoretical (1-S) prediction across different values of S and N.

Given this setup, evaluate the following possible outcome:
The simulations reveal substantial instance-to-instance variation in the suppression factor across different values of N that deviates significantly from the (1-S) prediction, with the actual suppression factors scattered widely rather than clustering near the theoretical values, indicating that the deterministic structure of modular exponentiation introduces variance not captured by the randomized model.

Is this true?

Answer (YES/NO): NO